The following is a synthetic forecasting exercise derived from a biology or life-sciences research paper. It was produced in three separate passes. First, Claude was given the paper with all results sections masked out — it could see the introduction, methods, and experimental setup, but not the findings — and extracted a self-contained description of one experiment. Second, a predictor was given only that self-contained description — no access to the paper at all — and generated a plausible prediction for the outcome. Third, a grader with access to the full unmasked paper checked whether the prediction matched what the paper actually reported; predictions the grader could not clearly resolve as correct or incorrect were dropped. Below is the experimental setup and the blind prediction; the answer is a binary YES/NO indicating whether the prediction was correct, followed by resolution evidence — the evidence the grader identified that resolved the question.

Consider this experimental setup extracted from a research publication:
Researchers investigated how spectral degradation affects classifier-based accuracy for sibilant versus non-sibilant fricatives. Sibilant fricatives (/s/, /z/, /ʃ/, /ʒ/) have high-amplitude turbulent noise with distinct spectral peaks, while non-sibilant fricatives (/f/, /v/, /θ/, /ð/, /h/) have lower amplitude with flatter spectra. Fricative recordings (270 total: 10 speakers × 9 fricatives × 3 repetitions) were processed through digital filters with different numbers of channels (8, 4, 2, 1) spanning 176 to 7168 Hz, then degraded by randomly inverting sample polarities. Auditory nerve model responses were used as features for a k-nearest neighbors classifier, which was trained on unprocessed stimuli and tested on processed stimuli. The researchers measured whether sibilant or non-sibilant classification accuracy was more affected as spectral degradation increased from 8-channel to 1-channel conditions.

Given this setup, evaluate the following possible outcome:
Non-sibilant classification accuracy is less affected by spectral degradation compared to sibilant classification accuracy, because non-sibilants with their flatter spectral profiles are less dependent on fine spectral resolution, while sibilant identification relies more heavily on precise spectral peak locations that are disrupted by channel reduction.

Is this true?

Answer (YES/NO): YES